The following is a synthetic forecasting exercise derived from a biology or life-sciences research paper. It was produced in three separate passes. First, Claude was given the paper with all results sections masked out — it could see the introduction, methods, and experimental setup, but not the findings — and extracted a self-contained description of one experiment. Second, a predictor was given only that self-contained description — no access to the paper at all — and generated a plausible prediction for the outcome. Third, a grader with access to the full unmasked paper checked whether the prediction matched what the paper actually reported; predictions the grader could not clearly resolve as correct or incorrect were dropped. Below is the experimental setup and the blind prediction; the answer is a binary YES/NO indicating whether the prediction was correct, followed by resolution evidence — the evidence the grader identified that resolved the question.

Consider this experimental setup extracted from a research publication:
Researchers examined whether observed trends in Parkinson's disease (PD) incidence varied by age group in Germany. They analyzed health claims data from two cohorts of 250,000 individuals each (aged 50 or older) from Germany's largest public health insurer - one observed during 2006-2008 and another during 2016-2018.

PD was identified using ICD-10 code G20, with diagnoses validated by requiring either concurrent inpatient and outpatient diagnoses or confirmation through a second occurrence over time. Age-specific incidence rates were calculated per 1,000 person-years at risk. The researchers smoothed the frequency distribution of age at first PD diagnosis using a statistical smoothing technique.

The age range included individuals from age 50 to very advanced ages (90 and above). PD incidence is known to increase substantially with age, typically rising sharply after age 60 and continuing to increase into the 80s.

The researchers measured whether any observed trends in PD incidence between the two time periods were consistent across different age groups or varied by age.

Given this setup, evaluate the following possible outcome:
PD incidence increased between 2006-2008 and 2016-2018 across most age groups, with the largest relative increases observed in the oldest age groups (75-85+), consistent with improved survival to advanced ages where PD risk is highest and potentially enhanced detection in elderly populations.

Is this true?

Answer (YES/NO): NO